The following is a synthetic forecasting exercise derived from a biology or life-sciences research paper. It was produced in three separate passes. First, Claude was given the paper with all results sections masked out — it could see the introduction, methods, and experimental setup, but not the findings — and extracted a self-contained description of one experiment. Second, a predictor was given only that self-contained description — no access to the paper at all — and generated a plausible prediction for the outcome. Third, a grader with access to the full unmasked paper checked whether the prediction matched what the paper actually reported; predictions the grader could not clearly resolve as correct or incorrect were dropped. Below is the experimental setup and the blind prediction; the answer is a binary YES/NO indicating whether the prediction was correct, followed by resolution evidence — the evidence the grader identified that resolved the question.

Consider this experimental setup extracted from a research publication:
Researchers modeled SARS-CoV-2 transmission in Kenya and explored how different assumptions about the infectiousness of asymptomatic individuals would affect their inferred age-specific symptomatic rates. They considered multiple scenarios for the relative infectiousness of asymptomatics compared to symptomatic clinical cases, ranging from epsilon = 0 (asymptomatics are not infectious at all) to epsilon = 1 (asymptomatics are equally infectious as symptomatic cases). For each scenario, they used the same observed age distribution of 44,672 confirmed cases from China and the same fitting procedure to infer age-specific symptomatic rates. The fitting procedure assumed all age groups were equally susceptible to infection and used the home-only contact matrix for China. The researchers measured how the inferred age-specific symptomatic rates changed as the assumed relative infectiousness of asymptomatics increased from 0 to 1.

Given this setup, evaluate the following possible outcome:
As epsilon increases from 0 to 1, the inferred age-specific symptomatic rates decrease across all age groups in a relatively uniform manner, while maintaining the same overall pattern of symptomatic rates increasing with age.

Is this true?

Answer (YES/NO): NO